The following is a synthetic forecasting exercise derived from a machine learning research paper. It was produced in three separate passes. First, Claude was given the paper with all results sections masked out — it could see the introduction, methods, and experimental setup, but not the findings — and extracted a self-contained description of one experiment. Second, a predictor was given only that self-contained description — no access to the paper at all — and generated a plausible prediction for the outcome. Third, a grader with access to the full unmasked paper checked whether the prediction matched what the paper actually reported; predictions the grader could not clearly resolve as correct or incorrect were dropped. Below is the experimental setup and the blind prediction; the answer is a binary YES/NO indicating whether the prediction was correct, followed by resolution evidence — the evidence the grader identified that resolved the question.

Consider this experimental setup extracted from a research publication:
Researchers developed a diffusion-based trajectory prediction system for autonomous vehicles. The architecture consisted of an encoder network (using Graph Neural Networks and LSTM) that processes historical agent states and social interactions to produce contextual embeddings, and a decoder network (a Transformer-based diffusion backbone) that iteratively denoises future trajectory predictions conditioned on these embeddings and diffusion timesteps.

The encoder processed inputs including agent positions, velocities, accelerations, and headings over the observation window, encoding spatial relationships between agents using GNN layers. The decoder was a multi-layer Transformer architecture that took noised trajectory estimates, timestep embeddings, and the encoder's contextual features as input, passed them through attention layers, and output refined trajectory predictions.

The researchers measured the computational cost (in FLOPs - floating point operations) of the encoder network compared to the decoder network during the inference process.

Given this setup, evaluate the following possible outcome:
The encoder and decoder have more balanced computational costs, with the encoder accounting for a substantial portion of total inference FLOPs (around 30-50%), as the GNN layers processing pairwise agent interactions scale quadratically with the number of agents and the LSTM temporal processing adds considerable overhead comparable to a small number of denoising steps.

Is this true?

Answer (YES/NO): NO